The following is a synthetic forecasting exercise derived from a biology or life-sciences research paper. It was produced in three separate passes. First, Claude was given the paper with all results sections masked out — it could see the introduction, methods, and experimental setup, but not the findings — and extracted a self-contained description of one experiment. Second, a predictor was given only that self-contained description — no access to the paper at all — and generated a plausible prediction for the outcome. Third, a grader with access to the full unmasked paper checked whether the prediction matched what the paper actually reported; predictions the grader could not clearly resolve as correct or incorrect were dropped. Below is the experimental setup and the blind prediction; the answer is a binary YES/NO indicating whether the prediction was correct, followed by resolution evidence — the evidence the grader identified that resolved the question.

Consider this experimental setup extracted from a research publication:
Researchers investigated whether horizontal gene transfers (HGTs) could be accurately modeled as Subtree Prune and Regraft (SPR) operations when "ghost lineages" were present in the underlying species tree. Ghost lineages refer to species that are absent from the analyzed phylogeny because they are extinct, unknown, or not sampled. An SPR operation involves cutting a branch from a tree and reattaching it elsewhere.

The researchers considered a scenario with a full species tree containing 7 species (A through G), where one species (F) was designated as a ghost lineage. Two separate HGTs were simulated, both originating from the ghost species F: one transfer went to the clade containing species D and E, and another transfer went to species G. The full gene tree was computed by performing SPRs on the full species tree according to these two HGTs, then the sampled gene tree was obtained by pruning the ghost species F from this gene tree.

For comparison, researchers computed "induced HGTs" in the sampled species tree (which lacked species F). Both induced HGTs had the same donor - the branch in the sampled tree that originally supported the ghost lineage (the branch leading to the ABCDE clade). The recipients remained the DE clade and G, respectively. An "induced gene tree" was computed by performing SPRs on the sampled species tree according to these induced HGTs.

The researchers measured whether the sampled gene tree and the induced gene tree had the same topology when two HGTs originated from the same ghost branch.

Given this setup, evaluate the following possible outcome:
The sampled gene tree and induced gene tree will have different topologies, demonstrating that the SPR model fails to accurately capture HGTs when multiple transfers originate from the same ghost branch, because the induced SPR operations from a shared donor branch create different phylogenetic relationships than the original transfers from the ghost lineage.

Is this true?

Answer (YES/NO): YES